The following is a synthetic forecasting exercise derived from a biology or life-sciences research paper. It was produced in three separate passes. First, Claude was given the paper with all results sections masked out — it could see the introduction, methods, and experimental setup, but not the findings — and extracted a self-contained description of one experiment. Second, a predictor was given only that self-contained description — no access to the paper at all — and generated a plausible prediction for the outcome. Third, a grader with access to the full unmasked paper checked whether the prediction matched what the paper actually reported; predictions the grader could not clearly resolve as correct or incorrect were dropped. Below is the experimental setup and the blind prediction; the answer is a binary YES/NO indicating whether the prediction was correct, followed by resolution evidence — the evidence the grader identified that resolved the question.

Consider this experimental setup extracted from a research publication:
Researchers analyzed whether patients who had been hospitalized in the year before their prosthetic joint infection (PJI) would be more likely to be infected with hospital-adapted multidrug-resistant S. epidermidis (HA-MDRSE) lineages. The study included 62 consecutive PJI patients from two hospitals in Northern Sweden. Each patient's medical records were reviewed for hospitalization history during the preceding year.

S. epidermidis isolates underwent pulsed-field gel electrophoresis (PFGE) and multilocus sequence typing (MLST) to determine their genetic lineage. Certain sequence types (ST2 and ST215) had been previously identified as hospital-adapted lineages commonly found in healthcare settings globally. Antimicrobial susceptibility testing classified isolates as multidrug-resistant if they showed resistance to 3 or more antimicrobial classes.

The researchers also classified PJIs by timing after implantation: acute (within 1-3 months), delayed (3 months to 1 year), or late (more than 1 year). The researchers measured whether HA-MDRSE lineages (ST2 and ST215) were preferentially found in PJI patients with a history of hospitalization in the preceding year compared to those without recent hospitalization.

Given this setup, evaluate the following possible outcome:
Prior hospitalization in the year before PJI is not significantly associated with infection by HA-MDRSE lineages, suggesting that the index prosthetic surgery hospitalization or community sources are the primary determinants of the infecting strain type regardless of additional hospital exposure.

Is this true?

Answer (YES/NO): YES